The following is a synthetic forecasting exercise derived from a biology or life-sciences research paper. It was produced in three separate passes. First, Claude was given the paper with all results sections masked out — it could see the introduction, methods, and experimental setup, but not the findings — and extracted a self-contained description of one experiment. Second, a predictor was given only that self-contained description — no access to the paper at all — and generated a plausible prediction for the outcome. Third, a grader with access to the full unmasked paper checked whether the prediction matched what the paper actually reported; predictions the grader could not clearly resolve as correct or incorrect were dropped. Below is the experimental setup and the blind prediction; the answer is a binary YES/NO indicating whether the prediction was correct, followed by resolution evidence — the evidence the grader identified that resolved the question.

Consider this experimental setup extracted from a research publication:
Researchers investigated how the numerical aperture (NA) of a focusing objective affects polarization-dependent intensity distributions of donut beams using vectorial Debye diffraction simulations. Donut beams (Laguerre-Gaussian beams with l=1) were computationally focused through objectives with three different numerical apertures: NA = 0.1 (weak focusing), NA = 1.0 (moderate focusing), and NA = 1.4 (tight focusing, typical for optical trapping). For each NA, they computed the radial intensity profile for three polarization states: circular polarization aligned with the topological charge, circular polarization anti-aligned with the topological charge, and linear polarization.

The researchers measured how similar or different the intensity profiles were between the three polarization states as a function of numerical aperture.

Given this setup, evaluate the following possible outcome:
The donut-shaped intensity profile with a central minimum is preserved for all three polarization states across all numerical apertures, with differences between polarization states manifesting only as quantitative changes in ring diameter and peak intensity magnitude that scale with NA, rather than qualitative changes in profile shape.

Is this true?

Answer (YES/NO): NO